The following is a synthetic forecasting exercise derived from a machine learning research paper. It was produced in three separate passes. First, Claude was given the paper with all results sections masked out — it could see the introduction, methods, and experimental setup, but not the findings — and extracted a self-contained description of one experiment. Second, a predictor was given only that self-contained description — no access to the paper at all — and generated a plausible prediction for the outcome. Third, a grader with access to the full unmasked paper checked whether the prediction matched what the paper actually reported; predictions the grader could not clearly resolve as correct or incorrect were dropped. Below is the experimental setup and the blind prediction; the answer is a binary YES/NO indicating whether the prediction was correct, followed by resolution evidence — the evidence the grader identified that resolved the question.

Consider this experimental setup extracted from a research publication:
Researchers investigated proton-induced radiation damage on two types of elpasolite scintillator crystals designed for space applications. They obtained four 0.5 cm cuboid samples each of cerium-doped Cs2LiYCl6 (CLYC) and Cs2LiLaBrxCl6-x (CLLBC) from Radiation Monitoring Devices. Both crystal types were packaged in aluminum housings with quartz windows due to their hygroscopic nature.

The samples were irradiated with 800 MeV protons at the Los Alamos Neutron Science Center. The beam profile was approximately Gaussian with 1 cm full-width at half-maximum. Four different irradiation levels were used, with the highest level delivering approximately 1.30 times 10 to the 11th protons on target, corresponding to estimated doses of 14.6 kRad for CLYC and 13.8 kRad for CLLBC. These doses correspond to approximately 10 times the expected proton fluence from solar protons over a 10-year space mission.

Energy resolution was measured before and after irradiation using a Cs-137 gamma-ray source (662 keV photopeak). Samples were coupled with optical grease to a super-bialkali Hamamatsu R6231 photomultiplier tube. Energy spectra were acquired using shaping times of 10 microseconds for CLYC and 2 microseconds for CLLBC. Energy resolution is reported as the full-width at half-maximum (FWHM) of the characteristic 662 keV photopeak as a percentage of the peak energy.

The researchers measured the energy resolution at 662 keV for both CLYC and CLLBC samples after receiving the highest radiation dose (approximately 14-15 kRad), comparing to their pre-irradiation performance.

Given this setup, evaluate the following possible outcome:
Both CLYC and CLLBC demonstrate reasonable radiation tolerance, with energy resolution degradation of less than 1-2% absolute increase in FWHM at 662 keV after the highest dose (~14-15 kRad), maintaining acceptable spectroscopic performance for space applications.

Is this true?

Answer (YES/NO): NO